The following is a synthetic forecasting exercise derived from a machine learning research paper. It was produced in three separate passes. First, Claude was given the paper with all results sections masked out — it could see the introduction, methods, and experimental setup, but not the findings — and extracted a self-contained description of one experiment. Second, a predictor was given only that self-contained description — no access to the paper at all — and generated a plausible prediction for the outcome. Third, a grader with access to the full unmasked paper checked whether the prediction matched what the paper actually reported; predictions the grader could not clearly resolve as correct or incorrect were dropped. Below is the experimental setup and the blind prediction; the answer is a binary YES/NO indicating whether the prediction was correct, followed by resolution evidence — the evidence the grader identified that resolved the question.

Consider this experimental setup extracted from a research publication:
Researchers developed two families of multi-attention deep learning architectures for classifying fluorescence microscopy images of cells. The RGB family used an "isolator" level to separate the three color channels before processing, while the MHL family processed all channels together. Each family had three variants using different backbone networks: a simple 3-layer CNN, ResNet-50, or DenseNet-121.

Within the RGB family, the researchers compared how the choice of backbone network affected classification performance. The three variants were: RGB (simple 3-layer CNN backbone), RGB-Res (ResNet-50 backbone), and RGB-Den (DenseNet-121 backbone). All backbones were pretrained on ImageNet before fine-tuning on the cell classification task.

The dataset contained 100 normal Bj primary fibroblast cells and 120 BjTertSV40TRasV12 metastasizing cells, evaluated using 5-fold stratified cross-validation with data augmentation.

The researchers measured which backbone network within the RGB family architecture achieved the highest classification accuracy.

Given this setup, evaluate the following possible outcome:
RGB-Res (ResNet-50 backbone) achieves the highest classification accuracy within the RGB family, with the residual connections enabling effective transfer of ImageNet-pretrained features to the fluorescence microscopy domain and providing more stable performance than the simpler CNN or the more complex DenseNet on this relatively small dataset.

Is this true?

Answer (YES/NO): NO